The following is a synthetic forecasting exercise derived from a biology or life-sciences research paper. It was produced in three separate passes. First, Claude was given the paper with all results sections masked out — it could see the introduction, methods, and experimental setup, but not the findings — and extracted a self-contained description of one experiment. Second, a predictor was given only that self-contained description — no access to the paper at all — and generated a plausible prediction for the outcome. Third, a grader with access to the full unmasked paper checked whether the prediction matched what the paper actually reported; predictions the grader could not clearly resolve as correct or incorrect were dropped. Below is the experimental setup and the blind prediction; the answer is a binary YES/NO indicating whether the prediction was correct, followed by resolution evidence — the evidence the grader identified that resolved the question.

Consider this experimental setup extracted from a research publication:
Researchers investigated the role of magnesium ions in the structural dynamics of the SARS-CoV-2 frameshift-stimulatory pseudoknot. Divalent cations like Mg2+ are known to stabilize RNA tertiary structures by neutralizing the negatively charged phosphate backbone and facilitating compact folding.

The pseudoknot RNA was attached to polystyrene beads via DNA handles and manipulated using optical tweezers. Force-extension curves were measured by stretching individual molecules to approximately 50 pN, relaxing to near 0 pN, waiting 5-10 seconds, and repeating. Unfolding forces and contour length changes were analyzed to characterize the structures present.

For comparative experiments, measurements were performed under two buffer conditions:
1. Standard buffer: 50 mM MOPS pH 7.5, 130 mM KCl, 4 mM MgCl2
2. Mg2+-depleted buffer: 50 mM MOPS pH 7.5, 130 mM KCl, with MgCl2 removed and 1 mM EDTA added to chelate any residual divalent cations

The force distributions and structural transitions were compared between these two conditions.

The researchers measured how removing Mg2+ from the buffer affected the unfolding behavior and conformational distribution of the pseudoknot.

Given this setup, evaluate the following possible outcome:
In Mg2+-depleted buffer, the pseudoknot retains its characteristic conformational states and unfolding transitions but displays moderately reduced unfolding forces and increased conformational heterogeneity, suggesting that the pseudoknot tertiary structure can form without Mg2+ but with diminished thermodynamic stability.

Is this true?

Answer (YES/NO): NO